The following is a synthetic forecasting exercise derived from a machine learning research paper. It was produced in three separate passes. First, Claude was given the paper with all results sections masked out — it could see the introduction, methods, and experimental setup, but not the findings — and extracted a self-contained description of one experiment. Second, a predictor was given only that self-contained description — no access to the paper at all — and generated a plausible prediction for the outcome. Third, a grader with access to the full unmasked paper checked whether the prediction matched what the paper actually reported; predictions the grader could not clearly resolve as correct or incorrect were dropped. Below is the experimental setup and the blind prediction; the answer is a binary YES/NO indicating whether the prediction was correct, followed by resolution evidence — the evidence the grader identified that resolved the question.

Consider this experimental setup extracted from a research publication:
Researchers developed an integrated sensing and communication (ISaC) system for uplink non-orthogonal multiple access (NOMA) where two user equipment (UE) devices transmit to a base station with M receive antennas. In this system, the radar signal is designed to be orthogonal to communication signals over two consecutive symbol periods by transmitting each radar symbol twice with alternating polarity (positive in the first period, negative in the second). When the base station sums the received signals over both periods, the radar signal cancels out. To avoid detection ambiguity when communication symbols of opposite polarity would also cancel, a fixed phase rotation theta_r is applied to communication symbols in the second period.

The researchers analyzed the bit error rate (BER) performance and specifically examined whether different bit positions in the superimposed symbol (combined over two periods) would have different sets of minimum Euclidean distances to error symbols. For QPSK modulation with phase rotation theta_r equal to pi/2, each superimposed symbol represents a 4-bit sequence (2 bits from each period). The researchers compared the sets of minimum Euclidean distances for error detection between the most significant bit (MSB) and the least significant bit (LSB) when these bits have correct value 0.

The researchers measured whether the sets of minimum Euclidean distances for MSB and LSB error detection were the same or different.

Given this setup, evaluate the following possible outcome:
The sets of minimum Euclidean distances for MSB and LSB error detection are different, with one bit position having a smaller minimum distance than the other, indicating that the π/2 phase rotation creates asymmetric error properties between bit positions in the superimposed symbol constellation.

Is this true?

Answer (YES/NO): NO